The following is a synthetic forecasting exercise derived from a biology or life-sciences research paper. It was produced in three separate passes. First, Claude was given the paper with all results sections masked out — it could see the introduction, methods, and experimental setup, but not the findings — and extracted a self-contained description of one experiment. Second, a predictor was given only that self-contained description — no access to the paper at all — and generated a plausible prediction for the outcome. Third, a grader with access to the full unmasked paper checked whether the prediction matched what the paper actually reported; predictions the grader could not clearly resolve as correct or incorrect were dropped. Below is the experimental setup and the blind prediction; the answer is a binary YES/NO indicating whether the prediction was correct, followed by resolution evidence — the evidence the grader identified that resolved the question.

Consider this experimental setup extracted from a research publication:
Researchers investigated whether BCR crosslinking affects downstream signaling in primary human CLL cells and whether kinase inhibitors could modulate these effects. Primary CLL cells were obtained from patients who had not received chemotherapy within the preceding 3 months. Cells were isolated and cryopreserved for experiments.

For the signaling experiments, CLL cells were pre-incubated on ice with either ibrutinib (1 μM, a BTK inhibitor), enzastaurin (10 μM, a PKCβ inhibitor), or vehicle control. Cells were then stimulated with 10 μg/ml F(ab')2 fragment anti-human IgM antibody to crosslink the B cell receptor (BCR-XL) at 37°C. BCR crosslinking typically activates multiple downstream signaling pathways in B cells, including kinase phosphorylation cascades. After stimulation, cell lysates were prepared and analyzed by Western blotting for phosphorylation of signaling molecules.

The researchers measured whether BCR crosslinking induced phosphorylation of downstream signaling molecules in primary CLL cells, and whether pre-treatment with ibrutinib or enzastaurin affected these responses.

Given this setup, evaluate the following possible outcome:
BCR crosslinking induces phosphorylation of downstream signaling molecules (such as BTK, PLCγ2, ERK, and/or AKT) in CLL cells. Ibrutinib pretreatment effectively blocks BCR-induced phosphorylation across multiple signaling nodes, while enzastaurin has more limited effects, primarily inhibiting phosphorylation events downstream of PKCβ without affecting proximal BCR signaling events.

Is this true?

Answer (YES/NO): NO